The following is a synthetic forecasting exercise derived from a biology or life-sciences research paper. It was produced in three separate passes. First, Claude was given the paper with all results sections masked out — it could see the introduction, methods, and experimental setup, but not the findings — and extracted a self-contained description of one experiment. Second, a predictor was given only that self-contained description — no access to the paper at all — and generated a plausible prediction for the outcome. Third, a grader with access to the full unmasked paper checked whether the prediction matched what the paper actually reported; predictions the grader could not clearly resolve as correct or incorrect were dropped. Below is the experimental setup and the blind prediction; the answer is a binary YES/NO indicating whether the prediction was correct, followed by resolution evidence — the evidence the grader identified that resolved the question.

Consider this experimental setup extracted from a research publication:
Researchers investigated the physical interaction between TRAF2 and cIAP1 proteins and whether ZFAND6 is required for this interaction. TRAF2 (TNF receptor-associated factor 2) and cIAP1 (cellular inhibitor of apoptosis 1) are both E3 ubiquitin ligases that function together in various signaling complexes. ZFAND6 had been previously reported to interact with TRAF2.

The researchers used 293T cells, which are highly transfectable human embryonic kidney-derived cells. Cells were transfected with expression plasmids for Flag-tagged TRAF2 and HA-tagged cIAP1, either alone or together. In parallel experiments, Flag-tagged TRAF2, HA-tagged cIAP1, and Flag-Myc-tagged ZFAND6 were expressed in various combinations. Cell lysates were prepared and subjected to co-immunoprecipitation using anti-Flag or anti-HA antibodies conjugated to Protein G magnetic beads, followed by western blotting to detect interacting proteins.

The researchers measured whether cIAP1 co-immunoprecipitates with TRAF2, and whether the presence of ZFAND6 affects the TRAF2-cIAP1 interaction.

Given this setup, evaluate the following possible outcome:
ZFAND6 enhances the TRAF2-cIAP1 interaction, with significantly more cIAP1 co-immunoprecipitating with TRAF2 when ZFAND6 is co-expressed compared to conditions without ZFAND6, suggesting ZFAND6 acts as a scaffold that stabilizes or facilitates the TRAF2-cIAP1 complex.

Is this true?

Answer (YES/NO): YES